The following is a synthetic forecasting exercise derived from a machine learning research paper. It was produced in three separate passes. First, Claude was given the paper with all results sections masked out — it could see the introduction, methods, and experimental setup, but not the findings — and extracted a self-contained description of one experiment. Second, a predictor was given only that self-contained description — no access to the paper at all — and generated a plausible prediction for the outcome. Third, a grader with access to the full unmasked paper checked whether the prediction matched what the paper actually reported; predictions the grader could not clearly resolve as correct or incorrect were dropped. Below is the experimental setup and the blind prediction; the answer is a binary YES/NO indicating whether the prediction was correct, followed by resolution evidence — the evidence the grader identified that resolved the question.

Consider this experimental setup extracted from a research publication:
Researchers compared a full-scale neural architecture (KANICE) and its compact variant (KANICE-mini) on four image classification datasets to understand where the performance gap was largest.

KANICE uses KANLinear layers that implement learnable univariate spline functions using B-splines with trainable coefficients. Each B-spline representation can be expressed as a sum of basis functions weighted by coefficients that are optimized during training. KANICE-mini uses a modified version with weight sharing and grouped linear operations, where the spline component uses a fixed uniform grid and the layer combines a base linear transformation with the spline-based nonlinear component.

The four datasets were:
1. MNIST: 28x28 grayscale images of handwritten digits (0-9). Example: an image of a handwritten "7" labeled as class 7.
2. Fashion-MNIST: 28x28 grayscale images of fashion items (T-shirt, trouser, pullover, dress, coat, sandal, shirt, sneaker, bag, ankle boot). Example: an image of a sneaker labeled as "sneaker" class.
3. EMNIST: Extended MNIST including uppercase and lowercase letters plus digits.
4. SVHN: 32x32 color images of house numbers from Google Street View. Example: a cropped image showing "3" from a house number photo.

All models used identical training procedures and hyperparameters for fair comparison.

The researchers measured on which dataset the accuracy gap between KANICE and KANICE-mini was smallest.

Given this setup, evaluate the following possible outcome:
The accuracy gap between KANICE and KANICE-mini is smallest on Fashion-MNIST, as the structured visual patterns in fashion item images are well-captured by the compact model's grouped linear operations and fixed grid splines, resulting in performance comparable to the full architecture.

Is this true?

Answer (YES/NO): NO